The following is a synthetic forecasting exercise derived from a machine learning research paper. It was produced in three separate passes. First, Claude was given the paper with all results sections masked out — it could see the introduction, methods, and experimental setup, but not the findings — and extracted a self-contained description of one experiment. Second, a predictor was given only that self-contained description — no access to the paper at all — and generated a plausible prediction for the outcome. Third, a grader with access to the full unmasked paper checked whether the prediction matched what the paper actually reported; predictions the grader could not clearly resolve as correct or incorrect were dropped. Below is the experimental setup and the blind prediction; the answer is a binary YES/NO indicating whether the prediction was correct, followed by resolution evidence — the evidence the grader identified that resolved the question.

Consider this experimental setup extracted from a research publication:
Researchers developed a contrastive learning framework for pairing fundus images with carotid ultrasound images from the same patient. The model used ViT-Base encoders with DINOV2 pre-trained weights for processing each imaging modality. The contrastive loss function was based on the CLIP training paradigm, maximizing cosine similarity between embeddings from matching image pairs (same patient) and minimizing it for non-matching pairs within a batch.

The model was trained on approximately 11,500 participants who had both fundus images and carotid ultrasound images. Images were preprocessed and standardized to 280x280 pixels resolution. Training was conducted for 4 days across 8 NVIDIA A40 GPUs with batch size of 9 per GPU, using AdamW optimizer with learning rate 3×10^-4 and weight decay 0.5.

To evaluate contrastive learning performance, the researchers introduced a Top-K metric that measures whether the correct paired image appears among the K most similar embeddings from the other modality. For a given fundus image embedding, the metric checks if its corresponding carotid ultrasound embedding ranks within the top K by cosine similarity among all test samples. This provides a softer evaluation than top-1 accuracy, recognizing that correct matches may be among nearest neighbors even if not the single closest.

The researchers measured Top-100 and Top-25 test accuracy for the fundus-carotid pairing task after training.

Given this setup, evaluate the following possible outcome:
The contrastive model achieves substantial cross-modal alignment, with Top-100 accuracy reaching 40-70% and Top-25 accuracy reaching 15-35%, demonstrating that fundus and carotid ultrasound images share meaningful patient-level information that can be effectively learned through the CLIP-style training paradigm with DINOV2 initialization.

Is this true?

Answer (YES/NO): YES